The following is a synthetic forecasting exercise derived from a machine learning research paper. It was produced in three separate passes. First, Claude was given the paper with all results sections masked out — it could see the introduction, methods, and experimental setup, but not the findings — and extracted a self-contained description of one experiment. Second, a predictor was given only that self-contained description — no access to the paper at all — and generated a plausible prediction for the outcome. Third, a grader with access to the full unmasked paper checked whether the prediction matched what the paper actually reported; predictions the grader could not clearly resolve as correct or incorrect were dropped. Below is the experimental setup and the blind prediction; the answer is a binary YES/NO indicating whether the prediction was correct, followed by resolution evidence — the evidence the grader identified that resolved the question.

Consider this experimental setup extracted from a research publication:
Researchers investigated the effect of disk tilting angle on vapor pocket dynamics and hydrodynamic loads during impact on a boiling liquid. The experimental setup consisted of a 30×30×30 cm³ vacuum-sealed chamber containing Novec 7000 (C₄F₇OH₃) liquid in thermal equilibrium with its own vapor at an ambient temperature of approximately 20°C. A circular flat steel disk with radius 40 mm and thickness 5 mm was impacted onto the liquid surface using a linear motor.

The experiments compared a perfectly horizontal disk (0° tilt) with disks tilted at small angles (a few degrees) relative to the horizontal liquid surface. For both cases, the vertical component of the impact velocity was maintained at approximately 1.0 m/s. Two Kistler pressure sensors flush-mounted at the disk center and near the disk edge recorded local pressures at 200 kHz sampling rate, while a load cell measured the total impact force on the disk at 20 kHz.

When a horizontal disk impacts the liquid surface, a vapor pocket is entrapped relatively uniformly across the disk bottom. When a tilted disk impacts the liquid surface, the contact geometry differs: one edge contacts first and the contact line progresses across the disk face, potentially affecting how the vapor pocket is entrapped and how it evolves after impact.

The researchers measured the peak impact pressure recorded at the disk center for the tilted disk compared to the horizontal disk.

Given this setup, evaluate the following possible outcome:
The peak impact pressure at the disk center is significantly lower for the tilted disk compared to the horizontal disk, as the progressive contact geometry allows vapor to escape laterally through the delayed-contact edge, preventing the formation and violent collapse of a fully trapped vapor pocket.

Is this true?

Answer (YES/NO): YES